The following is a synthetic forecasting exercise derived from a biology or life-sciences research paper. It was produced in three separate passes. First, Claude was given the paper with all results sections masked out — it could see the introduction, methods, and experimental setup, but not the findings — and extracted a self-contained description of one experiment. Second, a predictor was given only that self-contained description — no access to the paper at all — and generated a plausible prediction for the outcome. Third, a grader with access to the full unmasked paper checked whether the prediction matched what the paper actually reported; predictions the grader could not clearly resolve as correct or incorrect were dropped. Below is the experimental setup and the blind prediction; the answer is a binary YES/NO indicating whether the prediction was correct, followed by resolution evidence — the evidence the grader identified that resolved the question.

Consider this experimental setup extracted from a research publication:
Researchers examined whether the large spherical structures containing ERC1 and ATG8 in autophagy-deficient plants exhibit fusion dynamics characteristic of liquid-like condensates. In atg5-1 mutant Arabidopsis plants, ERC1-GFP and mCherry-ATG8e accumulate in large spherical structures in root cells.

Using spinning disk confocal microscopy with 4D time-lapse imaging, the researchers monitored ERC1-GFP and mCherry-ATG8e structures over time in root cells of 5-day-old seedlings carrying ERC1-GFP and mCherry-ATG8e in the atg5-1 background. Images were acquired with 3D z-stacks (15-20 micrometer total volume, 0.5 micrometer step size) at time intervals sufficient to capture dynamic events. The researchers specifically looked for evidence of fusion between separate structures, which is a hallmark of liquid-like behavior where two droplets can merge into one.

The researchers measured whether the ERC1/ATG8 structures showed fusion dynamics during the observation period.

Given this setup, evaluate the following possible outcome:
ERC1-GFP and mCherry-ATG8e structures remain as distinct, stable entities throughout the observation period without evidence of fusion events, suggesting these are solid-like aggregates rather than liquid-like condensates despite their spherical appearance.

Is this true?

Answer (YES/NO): NO